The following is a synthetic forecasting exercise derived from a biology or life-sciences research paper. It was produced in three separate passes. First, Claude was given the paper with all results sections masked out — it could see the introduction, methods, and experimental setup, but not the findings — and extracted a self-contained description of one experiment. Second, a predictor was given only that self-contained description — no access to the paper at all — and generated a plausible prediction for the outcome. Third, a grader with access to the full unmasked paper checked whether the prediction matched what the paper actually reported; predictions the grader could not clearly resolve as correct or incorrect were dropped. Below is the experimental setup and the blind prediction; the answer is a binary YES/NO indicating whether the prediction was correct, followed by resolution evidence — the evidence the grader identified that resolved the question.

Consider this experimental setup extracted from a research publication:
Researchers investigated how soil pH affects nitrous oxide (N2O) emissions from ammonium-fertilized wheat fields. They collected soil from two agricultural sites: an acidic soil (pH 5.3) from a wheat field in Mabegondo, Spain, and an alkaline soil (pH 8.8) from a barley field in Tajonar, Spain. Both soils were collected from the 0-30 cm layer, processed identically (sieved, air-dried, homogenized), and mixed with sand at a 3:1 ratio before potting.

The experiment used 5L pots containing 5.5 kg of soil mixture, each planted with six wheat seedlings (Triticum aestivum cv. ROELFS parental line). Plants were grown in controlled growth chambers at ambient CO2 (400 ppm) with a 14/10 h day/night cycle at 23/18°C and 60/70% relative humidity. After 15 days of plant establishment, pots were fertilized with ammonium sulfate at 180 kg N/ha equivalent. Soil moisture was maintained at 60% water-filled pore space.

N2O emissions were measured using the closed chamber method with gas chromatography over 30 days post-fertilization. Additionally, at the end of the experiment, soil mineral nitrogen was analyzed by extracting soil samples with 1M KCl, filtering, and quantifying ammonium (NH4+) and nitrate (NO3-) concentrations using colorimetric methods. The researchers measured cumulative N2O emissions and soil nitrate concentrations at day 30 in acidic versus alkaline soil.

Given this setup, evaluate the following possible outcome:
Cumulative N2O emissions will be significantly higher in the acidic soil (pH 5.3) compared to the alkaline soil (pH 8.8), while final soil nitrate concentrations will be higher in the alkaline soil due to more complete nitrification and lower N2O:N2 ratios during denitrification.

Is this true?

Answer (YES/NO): NO